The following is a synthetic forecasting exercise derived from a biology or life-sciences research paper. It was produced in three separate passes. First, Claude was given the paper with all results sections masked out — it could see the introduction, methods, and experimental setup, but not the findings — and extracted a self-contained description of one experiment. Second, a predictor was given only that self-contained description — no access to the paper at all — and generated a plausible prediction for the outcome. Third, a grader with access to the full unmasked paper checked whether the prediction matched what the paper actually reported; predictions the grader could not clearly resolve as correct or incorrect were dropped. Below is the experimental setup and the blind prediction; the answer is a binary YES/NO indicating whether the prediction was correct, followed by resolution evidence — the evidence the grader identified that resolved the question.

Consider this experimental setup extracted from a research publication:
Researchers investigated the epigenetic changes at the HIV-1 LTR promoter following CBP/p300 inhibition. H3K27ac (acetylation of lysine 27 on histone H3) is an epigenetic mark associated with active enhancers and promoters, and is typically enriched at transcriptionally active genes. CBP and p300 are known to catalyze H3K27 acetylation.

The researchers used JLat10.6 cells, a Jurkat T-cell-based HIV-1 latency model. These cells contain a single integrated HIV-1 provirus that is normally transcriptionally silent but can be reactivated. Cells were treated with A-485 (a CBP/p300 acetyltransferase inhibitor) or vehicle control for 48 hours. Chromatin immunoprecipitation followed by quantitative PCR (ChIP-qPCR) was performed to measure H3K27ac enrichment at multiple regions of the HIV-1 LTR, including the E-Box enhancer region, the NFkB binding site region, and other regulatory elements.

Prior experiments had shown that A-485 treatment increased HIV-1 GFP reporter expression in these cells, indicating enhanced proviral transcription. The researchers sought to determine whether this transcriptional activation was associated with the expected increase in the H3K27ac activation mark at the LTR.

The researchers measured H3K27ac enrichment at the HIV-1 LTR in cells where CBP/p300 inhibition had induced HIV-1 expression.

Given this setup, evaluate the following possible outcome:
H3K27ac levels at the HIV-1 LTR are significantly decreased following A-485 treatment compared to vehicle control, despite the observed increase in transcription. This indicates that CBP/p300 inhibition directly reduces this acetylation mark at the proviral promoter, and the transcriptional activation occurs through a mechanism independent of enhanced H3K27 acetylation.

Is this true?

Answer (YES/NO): YES